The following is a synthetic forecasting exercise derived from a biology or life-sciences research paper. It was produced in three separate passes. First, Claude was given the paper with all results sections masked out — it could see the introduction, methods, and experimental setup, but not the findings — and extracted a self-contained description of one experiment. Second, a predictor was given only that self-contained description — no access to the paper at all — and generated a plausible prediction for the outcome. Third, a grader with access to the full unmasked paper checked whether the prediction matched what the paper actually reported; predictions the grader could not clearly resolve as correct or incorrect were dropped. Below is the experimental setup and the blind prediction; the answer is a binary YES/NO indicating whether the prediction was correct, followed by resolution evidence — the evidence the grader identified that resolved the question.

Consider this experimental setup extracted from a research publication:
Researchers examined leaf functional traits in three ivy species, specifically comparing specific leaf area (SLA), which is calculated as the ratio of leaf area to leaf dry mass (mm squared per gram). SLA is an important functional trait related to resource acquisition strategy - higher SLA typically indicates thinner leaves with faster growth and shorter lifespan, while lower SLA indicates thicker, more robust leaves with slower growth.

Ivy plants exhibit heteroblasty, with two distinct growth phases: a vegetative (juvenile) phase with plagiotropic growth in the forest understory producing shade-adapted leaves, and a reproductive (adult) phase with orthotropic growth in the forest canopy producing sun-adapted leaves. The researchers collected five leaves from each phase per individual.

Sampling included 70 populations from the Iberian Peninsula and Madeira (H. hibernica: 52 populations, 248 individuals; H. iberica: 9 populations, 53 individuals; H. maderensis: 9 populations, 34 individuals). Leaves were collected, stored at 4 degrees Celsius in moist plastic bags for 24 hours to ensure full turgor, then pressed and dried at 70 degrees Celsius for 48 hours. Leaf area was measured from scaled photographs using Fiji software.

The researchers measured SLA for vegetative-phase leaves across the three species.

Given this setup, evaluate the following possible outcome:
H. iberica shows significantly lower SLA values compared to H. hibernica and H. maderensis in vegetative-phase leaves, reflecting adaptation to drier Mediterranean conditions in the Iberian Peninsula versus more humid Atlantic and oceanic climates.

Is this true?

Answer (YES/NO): NO